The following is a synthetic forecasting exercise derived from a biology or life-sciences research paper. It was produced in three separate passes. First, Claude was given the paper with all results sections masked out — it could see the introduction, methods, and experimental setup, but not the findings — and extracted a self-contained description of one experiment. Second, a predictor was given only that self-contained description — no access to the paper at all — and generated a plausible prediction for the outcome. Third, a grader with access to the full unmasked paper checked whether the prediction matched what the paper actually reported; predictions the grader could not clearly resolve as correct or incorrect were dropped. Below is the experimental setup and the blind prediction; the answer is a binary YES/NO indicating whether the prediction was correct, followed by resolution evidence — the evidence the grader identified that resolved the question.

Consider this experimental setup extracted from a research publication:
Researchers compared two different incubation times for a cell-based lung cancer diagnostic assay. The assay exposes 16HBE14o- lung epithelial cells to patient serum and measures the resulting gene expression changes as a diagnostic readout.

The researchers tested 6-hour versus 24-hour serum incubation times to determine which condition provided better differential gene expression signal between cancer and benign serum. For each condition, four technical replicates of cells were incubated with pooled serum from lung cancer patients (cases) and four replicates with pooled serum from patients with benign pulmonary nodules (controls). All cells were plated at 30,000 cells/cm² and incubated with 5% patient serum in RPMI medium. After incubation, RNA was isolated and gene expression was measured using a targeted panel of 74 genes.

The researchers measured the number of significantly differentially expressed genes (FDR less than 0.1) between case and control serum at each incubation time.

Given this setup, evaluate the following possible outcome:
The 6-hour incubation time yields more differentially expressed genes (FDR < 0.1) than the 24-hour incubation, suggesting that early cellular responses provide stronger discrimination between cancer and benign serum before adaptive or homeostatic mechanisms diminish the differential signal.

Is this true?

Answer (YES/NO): NO